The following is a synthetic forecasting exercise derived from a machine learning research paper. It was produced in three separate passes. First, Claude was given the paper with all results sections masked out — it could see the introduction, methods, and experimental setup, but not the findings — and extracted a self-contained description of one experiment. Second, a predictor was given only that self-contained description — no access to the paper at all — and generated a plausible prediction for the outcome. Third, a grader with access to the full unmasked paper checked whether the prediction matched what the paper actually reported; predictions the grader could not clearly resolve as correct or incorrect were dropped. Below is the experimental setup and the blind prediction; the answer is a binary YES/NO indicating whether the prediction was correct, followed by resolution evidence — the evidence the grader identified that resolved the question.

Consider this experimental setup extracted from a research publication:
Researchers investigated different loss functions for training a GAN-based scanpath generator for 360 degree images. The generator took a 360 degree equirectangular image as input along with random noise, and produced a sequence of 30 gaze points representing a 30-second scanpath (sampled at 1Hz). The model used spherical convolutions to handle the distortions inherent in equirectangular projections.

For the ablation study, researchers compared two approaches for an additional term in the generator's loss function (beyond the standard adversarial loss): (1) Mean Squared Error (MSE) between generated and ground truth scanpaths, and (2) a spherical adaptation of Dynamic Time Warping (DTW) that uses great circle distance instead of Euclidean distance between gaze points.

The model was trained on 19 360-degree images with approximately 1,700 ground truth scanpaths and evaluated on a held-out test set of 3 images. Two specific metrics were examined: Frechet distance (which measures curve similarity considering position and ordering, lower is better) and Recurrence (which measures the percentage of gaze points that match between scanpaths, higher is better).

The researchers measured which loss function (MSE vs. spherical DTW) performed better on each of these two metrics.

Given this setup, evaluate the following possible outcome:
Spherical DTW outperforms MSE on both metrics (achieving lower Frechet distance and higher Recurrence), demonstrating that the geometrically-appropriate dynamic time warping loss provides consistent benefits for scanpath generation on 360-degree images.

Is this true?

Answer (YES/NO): NO